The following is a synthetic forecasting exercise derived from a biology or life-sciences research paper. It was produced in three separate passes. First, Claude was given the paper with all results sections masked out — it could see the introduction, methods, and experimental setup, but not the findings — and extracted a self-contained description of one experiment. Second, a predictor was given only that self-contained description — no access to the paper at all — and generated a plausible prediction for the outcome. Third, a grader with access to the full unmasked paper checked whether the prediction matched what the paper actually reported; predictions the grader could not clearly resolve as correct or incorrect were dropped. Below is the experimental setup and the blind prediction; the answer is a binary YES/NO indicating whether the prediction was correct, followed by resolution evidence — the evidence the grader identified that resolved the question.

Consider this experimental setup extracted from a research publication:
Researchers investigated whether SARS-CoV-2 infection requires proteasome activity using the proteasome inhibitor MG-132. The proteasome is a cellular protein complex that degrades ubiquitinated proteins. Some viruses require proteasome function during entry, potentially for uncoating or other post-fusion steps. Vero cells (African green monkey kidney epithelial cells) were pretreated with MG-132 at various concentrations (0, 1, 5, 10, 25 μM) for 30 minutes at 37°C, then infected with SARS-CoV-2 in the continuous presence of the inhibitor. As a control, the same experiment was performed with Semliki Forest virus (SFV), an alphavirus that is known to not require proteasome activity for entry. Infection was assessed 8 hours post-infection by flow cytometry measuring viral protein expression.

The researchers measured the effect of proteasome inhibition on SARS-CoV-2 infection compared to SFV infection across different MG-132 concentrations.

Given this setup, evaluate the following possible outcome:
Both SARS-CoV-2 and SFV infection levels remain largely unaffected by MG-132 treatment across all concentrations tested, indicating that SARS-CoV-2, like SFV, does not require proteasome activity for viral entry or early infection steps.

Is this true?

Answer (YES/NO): NO